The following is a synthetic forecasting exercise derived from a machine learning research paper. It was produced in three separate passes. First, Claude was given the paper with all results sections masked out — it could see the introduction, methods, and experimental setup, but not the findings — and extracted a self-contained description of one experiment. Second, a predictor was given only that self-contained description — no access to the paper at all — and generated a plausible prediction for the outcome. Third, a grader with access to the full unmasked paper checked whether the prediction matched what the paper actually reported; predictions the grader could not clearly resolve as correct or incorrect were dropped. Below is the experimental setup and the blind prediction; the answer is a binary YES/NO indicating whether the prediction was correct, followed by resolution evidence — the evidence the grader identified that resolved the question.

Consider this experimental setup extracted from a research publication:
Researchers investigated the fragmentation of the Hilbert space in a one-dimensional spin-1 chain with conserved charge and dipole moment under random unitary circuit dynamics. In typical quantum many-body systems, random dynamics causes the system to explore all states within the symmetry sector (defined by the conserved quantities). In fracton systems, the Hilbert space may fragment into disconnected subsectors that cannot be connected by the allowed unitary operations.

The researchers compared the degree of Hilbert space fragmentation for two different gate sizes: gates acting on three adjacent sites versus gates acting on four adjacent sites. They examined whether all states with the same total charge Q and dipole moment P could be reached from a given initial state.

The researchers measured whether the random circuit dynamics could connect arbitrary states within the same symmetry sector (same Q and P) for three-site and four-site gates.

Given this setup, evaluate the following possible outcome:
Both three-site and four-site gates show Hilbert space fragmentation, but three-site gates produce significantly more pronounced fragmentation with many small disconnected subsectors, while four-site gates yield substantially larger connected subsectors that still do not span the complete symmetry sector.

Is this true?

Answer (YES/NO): NO